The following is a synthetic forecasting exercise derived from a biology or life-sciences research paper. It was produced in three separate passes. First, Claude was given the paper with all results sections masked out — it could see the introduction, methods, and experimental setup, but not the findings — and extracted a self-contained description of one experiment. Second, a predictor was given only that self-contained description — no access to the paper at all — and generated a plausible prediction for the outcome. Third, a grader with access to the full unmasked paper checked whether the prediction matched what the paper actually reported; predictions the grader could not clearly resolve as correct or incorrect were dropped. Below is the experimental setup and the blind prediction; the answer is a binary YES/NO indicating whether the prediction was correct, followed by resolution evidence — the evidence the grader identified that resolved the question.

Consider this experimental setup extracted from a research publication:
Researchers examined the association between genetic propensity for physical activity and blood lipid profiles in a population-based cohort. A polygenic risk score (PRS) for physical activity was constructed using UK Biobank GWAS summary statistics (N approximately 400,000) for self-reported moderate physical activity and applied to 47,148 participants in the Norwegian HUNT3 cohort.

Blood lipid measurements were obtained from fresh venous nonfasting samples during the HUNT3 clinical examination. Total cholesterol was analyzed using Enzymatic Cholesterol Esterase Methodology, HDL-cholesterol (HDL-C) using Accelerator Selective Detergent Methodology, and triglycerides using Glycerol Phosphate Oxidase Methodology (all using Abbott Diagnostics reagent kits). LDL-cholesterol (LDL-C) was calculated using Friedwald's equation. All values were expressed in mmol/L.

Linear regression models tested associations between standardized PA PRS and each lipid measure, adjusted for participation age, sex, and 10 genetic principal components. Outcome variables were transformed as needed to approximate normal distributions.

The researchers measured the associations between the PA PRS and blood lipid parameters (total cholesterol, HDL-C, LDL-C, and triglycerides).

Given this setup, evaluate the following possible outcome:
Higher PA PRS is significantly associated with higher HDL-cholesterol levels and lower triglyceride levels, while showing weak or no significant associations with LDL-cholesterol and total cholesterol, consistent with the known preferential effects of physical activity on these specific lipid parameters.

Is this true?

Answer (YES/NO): NO